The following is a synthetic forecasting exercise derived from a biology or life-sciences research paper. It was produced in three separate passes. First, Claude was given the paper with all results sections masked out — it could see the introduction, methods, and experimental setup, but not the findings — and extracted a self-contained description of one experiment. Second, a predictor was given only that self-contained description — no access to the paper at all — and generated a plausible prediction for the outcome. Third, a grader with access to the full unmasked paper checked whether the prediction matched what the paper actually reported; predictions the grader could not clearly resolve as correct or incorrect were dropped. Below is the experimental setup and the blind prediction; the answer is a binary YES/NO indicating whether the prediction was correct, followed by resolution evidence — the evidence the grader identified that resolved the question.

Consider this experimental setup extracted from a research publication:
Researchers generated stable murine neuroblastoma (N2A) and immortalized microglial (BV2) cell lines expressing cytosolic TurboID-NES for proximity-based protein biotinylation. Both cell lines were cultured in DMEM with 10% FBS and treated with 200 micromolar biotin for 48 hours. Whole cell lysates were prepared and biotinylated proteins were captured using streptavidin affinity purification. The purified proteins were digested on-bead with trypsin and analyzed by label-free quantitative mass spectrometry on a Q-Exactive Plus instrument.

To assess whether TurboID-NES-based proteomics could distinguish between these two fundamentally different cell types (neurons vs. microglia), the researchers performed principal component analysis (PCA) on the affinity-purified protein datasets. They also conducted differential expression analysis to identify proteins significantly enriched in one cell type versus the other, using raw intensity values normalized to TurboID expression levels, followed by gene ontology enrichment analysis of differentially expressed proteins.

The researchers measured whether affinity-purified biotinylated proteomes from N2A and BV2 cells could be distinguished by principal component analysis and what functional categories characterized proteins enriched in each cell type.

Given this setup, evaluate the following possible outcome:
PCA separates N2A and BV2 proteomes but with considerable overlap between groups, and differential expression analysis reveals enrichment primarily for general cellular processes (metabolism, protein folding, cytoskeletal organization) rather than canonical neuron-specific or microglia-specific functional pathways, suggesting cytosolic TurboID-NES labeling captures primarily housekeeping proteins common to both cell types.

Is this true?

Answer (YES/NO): NO